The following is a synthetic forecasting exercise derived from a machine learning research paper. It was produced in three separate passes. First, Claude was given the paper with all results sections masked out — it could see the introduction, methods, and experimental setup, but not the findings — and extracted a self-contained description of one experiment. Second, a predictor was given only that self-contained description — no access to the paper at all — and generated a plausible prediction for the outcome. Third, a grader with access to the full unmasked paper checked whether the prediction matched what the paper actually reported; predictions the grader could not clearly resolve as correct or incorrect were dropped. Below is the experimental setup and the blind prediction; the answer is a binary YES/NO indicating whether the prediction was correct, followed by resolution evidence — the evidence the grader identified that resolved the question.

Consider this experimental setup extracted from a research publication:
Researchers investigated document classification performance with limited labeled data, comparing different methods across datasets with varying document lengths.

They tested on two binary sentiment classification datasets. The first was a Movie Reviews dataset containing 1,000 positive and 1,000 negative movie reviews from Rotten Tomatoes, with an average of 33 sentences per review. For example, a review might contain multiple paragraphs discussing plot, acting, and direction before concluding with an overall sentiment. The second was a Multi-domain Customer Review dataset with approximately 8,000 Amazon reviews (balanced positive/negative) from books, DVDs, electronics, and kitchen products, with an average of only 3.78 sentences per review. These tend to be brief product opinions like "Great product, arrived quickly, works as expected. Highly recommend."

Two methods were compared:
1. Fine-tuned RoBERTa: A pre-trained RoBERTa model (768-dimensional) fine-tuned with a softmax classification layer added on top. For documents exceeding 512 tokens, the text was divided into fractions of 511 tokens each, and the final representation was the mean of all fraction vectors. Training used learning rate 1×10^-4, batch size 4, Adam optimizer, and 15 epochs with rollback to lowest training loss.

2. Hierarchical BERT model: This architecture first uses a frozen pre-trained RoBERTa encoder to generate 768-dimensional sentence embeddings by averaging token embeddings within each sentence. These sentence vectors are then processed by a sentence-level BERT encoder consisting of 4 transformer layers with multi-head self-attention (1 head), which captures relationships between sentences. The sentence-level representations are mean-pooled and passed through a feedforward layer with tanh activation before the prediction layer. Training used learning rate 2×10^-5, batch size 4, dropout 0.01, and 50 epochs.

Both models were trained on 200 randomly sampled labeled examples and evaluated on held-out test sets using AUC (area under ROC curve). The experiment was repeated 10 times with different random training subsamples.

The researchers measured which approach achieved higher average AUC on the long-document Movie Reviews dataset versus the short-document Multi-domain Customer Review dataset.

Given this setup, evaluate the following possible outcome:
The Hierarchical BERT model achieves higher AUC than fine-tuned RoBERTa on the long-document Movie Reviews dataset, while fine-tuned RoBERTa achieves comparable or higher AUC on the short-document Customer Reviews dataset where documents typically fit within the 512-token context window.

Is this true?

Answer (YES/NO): YES